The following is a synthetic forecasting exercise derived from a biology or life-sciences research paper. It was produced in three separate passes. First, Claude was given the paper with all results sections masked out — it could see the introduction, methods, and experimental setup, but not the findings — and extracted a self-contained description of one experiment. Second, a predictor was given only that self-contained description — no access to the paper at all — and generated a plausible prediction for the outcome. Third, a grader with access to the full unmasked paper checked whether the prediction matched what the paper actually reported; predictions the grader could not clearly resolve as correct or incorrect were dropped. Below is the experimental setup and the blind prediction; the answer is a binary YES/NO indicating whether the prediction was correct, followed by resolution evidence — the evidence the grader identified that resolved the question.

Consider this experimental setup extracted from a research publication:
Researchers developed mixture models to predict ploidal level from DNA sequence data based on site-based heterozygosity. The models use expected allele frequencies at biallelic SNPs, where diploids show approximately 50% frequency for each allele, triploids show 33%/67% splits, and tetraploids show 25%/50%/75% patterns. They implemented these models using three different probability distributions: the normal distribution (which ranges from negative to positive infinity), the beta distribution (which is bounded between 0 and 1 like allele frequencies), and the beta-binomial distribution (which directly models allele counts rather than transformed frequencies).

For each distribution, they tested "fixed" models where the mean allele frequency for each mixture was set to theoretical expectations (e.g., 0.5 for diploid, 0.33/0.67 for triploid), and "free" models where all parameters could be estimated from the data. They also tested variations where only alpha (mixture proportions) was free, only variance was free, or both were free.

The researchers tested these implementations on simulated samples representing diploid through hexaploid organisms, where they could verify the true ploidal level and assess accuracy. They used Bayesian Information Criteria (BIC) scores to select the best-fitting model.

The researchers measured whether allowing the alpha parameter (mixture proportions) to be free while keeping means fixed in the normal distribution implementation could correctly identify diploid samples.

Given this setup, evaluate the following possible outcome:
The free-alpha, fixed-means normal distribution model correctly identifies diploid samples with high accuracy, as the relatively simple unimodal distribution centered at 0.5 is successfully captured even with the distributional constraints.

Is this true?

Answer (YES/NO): NO